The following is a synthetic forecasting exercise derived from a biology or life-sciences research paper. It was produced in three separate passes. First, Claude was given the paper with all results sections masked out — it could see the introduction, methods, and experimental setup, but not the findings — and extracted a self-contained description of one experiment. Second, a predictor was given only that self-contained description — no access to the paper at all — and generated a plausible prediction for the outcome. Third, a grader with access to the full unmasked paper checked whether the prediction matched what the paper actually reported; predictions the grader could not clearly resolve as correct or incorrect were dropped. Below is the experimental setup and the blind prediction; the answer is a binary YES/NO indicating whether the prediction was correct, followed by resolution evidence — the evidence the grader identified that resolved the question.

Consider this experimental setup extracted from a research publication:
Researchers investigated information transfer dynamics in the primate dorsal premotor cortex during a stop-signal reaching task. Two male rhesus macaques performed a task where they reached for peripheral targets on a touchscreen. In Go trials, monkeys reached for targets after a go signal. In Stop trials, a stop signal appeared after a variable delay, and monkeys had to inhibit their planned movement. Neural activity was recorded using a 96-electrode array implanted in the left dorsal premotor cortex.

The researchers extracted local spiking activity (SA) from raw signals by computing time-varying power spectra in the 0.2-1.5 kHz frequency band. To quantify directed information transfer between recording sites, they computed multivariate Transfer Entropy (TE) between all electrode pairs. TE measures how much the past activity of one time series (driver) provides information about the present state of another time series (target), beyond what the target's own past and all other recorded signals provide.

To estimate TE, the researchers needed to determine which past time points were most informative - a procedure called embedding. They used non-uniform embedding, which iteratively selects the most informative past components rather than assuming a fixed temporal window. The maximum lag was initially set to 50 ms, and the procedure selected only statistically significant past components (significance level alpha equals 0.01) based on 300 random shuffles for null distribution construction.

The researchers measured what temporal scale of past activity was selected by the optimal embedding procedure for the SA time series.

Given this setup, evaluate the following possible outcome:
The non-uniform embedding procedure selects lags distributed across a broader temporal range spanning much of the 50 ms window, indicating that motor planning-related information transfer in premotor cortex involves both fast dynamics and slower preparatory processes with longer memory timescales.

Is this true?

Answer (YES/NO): NO